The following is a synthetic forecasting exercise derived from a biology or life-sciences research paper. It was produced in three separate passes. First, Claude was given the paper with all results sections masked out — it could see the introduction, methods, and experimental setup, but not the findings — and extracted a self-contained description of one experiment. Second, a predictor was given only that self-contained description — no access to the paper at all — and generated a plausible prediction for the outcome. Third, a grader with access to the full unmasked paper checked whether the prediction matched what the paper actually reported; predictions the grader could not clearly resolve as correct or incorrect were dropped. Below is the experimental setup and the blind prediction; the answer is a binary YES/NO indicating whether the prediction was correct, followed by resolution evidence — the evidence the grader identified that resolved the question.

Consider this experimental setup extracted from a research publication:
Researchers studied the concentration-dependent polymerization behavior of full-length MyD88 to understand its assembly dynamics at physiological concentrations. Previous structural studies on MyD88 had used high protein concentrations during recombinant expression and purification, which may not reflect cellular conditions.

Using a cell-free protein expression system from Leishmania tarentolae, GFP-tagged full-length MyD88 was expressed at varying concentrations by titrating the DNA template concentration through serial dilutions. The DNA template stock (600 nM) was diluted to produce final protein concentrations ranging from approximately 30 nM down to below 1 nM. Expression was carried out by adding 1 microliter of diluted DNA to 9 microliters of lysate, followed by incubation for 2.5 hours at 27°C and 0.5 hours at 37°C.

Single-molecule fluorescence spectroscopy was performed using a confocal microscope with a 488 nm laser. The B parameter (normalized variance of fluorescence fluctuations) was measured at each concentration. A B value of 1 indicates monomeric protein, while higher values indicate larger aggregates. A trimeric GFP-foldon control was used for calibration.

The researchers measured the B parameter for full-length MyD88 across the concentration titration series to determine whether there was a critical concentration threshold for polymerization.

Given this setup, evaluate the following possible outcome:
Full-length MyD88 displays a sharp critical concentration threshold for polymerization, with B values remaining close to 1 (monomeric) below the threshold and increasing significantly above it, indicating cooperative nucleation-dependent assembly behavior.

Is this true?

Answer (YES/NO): YES